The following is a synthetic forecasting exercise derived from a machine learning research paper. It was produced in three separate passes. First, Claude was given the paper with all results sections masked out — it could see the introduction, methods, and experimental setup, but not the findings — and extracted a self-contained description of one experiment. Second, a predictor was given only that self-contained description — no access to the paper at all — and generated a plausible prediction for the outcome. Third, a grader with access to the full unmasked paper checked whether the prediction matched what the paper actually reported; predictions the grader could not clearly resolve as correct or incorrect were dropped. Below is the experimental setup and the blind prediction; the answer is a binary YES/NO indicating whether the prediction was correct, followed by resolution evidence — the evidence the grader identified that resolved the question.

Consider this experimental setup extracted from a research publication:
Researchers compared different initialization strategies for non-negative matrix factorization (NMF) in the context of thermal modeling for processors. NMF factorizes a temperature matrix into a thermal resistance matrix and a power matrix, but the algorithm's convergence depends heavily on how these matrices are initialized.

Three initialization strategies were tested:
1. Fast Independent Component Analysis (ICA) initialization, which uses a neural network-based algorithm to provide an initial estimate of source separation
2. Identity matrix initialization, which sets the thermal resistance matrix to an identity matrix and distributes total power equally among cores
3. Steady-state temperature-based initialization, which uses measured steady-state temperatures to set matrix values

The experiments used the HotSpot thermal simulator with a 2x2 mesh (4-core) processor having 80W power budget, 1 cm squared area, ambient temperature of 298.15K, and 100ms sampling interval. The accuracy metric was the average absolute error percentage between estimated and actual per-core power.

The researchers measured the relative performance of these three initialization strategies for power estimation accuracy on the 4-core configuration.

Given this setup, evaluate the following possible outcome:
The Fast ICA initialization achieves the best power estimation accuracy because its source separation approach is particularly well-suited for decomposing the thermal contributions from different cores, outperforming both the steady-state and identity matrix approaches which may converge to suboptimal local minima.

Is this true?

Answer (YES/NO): NO